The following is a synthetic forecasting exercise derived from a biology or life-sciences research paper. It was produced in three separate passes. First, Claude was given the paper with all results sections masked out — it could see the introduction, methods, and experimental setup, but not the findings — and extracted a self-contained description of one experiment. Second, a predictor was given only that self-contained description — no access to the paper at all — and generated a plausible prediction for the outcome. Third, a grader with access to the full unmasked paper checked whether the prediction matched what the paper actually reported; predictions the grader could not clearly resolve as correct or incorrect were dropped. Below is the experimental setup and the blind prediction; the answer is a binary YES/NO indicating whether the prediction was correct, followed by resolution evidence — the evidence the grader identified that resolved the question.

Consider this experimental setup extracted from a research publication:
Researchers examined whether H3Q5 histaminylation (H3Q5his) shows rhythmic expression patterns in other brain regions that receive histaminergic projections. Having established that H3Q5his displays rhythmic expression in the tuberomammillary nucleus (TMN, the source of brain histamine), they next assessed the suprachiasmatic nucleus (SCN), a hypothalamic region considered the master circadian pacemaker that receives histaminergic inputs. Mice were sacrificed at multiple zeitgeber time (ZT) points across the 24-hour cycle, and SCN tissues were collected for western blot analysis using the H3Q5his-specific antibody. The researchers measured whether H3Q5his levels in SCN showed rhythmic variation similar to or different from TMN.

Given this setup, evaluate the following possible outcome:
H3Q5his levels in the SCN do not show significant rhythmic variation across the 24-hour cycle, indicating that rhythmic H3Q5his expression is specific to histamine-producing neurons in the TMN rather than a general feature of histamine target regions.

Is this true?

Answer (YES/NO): YES